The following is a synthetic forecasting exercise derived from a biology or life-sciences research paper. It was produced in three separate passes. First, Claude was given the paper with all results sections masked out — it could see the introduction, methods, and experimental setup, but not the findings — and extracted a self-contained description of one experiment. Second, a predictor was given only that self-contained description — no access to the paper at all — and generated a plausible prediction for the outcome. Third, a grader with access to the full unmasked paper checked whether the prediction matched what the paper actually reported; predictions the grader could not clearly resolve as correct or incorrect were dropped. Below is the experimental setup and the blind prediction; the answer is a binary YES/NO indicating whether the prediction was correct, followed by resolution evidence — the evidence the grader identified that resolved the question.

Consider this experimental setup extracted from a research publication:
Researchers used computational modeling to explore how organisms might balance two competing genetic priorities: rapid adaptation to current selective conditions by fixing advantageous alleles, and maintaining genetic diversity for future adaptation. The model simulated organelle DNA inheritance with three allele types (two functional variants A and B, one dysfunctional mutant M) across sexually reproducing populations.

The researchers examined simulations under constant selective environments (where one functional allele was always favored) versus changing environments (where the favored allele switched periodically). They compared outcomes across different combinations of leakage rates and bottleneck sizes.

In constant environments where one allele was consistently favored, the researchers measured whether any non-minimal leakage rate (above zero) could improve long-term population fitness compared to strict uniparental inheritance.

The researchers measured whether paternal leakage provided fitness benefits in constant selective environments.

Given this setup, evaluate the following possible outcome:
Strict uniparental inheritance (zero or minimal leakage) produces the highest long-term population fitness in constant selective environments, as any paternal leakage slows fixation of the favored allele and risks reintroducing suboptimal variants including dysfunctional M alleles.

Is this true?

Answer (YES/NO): YES